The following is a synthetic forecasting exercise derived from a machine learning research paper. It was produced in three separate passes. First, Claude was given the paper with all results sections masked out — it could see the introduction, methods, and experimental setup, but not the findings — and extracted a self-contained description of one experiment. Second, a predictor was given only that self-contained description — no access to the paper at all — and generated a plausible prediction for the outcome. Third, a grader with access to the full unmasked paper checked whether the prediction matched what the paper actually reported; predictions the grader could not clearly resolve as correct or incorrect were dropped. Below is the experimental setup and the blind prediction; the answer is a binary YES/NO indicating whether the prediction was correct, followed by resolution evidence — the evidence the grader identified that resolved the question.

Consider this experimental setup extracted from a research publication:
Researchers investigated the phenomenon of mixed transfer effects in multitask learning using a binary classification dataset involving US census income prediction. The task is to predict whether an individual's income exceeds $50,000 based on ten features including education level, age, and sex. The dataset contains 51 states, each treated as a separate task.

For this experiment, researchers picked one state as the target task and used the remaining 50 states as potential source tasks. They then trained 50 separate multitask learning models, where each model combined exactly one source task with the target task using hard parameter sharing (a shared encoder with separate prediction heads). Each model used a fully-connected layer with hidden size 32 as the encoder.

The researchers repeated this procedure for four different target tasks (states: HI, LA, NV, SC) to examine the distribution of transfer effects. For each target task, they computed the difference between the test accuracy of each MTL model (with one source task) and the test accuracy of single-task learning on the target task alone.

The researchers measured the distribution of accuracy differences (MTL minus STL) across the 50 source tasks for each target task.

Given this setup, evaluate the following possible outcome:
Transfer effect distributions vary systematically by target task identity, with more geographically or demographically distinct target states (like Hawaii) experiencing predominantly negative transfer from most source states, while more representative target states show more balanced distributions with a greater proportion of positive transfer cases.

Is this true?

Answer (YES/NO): NO